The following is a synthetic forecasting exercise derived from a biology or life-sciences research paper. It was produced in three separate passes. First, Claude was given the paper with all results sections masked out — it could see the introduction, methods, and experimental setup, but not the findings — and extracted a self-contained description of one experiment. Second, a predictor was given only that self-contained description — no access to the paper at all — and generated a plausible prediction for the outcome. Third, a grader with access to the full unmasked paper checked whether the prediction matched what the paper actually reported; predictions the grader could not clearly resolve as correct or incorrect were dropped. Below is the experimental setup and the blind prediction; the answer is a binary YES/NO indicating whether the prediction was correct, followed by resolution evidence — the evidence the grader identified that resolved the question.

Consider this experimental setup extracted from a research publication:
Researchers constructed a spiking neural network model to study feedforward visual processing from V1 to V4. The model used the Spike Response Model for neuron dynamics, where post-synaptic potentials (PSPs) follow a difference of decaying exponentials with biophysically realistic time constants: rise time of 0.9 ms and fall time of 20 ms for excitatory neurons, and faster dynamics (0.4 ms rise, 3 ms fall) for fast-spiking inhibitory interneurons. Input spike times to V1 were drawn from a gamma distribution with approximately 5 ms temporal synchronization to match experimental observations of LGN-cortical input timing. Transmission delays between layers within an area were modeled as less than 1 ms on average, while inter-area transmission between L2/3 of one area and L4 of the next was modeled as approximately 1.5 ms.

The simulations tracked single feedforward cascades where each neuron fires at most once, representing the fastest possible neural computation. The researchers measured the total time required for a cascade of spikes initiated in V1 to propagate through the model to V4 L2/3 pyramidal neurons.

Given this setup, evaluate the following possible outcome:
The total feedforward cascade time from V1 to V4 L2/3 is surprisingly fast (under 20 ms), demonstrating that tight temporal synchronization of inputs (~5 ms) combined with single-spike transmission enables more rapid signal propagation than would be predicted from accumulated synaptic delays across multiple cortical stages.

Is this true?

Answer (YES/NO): NO